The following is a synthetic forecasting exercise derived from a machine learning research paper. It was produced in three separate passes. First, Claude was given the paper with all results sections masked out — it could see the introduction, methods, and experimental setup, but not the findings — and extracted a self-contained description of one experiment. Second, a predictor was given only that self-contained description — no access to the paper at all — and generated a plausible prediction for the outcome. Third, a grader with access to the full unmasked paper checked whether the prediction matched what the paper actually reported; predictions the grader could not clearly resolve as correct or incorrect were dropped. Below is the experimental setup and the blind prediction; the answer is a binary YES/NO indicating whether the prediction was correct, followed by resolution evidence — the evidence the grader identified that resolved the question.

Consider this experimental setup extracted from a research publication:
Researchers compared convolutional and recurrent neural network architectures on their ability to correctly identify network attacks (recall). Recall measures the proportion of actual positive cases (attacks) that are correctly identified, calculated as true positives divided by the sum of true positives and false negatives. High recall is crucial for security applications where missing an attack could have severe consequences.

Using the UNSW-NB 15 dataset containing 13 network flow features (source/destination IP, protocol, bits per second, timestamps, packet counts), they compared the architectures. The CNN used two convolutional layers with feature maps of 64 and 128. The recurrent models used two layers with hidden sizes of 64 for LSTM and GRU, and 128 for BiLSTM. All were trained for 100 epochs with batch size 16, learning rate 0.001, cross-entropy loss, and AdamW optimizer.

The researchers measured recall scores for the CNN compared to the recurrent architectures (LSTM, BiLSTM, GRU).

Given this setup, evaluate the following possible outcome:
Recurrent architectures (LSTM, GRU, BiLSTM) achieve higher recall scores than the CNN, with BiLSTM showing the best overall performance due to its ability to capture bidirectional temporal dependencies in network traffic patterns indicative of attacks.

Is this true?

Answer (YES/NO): NO